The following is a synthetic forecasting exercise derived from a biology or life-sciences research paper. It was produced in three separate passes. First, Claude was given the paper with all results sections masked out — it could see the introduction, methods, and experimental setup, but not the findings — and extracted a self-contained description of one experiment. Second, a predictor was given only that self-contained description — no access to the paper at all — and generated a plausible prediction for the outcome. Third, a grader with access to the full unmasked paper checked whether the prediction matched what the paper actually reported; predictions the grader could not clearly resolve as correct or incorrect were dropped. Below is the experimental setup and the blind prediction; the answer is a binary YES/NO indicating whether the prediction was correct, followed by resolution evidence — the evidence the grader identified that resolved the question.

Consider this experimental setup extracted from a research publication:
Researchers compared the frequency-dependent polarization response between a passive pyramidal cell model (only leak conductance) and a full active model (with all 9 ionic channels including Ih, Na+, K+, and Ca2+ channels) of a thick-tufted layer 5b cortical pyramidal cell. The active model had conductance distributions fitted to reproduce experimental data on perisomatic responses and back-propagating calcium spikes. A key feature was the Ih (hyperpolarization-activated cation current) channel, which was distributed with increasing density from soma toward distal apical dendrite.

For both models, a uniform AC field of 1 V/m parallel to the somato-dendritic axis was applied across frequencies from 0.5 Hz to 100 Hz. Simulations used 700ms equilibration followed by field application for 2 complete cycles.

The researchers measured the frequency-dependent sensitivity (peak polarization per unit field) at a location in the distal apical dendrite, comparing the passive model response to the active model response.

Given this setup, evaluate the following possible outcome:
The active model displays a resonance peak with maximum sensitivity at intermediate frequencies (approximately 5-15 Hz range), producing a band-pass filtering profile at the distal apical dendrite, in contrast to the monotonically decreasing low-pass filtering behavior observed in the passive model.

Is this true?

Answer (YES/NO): NO